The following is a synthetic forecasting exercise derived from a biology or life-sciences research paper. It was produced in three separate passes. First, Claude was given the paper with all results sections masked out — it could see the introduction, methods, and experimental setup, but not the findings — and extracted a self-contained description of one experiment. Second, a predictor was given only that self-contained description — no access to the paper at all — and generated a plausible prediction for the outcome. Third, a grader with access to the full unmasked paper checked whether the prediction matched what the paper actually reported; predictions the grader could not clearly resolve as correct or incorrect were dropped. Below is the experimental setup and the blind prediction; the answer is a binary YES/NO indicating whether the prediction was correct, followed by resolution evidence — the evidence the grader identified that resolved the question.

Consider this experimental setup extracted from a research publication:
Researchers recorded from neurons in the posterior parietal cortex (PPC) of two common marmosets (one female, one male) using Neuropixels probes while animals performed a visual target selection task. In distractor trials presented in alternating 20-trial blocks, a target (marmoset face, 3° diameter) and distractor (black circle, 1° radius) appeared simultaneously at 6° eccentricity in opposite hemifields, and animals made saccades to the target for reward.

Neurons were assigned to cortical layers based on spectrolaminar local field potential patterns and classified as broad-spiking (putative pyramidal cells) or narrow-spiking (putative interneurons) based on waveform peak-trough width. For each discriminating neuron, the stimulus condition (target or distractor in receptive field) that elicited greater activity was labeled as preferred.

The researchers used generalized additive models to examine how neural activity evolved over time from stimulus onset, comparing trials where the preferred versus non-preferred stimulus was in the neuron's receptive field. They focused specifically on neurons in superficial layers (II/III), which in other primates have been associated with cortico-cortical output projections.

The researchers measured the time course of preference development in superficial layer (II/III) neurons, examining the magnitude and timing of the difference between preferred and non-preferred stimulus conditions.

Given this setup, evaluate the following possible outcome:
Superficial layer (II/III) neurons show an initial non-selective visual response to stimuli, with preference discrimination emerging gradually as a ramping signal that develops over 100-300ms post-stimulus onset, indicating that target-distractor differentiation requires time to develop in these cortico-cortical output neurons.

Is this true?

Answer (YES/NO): NO